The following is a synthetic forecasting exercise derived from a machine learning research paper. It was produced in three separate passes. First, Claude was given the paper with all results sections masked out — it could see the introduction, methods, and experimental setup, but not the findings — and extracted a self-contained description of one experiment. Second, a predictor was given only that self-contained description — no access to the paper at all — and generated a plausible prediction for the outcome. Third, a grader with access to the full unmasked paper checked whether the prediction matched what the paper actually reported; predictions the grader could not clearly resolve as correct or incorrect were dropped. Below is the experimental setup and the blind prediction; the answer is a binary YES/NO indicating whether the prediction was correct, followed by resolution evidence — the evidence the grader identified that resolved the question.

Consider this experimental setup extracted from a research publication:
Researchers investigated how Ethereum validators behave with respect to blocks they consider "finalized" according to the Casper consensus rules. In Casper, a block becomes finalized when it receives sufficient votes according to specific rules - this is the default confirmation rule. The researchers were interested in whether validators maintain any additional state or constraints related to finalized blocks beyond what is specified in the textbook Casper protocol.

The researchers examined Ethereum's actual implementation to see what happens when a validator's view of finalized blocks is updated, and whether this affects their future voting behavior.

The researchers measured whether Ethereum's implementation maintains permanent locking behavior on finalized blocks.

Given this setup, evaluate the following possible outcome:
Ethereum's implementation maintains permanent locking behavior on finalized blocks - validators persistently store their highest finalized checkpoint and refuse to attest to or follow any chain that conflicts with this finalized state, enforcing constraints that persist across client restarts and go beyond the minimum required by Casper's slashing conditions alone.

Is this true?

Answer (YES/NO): YES